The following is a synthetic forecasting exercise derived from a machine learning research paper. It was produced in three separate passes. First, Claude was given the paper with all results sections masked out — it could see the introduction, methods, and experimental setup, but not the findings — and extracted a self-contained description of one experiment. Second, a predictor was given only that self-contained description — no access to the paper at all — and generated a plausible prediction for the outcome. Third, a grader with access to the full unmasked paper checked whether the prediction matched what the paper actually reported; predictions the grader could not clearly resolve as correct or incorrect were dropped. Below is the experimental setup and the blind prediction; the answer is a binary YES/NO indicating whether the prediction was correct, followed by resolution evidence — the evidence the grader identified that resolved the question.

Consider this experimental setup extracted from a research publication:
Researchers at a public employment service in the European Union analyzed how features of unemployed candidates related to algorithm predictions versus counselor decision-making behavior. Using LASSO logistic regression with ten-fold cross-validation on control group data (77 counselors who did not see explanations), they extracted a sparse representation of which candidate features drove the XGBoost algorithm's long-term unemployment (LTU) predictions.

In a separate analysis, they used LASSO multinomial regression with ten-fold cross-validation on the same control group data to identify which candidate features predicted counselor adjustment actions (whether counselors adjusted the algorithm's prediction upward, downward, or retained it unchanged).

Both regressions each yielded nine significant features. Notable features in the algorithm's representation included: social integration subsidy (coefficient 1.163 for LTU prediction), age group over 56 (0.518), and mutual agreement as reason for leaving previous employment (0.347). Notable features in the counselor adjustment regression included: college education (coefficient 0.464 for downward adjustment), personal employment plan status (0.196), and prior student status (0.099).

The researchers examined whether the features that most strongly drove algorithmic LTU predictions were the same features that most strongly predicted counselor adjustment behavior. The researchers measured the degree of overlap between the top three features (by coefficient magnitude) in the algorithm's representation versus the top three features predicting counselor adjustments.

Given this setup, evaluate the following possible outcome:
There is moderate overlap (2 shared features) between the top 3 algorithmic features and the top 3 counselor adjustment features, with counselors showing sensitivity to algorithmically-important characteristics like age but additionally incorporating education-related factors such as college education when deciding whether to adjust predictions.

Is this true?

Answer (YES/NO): NO